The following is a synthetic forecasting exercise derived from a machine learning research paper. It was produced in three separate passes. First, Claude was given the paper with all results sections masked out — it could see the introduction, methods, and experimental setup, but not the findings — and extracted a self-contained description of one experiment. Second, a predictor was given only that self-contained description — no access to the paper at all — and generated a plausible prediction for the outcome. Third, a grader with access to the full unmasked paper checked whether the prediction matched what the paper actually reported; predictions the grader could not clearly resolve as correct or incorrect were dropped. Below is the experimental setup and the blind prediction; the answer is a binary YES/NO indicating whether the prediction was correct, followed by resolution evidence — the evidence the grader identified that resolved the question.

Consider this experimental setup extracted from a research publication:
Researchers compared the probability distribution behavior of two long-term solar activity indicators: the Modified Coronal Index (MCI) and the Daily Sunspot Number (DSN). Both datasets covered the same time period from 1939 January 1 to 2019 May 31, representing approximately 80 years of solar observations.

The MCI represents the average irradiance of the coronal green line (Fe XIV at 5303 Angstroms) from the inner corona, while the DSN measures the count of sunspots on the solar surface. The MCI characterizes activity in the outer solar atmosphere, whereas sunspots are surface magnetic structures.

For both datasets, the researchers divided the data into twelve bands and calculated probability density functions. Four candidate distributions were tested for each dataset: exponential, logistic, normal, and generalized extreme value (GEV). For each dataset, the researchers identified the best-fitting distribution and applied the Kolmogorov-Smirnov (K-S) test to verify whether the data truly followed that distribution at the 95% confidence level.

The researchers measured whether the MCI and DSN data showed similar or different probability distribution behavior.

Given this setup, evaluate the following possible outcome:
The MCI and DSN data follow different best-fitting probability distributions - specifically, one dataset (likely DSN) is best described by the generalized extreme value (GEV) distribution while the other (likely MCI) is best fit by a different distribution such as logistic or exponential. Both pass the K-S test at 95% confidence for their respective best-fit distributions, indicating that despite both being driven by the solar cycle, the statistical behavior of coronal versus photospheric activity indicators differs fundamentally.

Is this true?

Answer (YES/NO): NO